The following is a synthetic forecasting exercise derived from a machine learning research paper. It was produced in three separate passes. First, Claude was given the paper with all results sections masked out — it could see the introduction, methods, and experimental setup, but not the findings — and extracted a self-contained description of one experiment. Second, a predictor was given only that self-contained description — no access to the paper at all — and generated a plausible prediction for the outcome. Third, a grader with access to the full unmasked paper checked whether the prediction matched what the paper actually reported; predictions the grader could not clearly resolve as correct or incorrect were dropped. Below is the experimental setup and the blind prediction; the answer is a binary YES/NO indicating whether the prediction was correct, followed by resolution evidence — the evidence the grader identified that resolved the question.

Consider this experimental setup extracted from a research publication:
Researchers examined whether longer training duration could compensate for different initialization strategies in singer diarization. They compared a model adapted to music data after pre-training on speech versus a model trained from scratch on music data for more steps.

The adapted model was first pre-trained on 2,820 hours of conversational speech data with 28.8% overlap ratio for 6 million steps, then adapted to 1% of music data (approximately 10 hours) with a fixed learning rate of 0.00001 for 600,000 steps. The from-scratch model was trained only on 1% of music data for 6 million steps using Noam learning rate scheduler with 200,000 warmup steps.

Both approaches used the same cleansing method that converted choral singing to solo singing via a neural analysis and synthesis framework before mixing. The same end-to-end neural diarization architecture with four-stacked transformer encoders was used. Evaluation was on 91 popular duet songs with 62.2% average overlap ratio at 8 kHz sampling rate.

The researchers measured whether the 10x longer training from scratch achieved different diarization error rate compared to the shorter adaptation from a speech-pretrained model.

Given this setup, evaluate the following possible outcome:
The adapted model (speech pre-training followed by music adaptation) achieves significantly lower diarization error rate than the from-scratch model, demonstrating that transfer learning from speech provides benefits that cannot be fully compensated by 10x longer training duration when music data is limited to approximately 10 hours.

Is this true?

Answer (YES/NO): NO